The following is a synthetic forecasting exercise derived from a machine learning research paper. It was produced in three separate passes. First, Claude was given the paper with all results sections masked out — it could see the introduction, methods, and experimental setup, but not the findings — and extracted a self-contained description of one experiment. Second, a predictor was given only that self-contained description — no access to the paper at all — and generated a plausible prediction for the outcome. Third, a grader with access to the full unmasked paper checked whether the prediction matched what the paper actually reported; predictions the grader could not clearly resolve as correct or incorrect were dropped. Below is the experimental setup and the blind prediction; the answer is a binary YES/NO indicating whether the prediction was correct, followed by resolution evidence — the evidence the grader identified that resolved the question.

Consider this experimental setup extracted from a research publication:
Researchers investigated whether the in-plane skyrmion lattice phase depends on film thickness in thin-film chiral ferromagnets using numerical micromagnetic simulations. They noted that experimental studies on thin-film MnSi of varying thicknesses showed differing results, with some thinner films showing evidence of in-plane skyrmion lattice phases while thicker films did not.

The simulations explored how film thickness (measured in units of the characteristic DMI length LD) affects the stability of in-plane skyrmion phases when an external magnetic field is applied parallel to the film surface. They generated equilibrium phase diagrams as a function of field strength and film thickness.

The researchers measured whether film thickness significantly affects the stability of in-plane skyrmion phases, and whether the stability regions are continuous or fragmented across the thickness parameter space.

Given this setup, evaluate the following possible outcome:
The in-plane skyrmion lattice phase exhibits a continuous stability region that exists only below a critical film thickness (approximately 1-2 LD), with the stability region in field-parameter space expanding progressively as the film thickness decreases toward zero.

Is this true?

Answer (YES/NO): NO